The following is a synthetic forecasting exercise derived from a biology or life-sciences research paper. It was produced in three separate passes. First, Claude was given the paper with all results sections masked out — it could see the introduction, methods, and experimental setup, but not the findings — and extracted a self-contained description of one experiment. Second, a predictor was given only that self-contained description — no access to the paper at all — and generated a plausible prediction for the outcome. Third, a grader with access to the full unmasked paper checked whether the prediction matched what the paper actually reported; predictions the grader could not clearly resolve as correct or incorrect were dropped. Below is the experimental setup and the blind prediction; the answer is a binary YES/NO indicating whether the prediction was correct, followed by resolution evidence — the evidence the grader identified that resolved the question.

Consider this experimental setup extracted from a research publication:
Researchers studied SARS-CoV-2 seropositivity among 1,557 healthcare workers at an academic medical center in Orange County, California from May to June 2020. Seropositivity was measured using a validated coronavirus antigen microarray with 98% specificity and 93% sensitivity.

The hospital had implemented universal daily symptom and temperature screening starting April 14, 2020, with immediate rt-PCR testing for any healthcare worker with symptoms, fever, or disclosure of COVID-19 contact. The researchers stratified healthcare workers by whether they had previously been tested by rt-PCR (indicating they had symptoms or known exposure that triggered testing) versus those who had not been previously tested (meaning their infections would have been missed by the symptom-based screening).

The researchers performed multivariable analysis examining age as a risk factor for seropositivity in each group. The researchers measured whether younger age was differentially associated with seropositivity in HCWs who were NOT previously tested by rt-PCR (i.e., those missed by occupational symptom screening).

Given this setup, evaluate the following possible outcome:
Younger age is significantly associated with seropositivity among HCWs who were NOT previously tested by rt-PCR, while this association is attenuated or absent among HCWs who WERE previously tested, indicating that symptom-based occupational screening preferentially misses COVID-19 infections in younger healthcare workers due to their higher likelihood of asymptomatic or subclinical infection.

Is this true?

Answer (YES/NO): NO